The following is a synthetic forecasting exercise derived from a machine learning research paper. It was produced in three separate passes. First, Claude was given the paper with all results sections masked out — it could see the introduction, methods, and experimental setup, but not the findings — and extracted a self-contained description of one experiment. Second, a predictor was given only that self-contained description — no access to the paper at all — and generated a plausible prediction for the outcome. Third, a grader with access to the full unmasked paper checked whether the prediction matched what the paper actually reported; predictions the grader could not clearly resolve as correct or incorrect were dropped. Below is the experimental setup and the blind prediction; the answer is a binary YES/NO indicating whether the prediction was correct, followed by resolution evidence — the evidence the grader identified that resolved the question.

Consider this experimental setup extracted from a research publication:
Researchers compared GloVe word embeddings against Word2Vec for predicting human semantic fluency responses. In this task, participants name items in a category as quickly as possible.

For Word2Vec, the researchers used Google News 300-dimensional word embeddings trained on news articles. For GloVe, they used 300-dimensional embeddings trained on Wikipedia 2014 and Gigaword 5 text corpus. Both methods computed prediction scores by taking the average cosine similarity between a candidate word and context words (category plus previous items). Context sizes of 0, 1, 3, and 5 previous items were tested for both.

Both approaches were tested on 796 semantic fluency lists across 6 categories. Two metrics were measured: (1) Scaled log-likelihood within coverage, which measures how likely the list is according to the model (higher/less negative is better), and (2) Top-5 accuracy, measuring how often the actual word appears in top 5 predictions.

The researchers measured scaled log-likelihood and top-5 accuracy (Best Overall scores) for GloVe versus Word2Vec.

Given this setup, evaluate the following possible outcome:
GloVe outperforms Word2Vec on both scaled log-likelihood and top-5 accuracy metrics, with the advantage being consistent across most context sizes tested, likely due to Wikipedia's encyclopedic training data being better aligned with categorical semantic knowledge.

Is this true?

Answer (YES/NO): NO